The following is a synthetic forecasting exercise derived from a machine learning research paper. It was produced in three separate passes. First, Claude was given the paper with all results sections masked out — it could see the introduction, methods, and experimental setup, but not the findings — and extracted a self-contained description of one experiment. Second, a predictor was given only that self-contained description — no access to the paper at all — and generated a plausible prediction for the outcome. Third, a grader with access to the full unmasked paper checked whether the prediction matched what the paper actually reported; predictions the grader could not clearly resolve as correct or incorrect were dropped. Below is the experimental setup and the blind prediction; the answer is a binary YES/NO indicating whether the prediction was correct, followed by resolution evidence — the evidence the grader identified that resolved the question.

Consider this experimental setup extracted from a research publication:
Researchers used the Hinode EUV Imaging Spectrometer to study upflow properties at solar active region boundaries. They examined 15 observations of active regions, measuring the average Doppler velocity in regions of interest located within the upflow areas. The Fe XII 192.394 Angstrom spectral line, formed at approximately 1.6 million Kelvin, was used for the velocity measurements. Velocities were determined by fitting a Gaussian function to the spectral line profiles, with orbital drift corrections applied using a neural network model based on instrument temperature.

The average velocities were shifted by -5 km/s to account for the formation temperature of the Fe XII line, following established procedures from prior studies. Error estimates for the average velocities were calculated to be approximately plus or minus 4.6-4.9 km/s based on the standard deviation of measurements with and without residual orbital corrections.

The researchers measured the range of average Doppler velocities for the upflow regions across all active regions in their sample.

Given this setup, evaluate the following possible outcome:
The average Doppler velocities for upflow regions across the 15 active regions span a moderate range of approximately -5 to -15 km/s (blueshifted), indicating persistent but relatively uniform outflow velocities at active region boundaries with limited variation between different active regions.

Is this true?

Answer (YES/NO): NO